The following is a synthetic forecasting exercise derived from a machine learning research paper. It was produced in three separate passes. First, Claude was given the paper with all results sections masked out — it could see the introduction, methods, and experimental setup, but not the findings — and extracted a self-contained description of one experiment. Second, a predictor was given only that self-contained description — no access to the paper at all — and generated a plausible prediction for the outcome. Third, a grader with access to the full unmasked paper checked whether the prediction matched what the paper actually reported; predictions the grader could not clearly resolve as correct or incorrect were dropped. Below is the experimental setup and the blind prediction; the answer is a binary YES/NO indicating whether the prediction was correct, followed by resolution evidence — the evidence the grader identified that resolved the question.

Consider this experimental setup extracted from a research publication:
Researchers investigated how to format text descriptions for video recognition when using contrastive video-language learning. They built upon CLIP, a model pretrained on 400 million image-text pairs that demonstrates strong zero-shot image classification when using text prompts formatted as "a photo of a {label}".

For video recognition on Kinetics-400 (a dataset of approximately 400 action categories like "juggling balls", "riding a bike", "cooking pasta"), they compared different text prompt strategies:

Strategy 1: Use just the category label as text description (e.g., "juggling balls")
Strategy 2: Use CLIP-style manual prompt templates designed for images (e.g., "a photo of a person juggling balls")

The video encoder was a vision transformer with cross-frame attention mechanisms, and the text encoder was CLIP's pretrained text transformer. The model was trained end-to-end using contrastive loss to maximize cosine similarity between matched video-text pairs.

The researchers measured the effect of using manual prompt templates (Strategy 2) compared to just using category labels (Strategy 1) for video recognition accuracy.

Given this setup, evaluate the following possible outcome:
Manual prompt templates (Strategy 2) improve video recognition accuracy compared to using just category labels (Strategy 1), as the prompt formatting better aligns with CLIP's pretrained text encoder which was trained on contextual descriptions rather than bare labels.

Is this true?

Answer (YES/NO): NO